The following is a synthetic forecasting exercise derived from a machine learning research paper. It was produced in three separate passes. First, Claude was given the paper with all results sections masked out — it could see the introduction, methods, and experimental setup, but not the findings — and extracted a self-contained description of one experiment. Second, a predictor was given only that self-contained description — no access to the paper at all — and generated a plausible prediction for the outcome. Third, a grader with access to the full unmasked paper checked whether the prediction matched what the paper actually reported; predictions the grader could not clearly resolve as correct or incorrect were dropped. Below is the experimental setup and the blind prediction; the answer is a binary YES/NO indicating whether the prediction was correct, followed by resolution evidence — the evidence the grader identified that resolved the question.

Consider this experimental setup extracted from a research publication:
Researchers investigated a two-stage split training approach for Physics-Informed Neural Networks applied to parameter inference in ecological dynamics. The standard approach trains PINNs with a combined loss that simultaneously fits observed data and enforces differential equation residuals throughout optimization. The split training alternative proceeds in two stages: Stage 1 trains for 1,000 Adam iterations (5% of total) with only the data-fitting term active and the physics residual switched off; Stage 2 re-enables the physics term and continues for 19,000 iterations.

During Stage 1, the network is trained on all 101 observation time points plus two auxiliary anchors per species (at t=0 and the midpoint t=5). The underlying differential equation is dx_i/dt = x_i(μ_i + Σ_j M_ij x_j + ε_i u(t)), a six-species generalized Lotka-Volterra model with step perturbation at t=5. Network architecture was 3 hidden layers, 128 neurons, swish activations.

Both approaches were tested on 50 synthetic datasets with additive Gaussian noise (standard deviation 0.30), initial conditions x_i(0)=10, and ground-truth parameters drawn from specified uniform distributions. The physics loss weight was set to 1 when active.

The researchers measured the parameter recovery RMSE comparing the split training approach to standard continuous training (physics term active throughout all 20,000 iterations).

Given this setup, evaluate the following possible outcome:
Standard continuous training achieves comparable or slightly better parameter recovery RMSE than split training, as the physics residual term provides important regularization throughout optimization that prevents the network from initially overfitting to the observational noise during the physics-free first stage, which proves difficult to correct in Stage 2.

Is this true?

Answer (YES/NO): NO